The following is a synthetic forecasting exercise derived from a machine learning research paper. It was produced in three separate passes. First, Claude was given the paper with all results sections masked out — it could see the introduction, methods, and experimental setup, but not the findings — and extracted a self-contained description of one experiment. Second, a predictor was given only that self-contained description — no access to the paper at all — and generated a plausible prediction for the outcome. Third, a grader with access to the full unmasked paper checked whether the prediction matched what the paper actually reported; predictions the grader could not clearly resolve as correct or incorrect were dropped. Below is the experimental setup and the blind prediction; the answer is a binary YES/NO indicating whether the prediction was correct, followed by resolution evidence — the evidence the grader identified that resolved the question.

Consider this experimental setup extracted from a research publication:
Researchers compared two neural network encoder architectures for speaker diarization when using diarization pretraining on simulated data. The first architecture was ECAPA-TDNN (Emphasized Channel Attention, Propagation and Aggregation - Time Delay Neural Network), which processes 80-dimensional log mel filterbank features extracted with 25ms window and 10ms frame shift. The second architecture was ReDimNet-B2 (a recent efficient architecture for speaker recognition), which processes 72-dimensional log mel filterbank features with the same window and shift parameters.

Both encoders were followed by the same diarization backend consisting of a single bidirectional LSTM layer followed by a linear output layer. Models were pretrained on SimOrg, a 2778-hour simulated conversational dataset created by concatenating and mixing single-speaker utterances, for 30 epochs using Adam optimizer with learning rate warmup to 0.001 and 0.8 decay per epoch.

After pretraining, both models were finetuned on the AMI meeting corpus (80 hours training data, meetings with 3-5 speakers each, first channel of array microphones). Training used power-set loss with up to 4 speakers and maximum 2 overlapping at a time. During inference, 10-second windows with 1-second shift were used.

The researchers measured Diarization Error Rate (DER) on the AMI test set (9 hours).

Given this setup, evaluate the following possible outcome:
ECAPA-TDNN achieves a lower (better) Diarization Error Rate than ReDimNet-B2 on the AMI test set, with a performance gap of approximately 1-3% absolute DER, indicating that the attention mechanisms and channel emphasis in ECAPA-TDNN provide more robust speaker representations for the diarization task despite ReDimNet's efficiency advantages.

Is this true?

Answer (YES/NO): NO